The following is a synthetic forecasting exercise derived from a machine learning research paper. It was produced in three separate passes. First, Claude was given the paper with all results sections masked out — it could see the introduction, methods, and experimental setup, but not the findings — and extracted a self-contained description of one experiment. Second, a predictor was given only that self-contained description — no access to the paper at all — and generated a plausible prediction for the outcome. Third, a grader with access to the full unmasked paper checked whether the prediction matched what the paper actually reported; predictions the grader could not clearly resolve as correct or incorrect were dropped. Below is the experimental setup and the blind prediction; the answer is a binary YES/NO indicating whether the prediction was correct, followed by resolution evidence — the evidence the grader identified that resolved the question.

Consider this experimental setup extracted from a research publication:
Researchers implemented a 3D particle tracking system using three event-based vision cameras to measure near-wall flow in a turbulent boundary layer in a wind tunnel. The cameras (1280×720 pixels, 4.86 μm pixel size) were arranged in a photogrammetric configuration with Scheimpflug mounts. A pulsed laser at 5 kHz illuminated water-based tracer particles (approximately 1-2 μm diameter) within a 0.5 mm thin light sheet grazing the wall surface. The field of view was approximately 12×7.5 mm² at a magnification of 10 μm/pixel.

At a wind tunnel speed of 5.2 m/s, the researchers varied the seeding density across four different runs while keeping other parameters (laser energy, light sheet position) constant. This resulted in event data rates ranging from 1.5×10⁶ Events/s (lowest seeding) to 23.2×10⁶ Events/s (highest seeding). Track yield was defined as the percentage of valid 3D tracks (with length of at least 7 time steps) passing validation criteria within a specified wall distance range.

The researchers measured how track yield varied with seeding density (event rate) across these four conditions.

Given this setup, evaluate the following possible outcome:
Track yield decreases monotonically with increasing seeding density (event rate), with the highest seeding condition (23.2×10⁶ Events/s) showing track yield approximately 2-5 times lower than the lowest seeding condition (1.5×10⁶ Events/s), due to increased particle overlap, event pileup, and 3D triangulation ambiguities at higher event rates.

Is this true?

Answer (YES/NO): NO